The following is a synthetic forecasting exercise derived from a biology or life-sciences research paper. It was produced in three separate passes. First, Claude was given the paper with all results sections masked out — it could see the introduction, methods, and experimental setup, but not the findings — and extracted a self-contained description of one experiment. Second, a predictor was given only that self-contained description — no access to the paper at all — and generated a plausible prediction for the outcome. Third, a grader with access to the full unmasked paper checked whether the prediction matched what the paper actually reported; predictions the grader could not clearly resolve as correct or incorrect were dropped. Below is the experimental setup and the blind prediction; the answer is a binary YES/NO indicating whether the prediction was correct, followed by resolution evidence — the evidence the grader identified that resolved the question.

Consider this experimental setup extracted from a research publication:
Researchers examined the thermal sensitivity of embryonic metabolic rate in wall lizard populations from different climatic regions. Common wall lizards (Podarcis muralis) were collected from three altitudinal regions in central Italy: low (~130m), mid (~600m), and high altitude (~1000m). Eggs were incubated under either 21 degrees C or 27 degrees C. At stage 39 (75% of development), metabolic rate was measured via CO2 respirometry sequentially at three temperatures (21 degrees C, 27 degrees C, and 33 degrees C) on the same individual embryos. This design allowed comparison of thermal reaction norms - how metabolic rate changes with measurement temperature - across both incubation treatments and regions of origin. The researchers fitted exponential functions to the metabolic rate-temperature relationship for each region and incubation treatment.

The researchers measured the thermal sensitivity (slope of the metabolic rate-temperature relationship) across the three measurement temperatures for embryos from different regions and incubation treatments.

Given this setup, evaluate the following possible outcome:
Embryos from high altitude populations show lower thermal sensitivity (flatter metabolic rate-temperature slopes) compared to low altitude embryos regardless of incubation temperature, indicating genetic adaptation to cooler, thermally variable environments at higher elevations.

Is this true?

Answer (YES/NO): NO